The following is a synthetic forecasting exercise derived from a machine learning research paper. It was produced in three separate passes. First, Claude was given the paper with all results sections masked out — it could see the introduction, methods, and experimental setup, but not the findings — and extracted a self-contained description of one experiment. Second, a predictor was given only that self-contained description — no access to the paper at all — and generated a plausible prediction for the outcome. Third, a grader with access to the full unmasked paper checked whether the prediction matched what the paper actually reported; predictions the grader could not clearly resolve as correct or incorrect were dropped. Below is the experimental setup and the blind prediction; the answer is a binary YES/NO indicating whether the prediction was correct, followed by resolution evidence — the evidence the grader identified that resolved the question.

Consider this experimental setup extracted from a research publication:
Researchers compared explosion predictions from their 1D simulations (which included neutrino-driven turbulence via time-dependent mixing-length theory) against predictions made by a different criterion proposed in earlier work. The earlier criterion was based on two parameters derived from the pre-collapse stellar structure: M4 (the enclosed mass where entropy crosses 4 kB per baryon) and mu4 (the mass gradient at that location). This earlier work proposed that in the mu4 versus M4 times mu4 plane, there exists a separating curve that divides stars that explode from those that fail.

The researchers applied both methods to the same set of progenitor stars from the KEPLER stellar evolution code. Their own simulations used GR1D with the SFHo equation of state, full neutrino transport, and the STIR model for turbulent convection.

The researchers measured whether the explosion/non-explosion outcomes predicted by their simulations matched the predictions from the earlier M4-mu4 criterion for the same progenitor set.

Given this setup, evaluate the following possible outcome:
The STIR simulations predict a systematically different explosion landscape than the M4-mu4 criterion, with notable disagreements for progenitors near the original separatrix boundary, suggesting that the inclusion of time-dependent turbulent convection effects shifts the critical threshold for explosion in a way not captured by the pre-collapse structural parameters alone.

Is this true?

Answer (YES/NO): NO